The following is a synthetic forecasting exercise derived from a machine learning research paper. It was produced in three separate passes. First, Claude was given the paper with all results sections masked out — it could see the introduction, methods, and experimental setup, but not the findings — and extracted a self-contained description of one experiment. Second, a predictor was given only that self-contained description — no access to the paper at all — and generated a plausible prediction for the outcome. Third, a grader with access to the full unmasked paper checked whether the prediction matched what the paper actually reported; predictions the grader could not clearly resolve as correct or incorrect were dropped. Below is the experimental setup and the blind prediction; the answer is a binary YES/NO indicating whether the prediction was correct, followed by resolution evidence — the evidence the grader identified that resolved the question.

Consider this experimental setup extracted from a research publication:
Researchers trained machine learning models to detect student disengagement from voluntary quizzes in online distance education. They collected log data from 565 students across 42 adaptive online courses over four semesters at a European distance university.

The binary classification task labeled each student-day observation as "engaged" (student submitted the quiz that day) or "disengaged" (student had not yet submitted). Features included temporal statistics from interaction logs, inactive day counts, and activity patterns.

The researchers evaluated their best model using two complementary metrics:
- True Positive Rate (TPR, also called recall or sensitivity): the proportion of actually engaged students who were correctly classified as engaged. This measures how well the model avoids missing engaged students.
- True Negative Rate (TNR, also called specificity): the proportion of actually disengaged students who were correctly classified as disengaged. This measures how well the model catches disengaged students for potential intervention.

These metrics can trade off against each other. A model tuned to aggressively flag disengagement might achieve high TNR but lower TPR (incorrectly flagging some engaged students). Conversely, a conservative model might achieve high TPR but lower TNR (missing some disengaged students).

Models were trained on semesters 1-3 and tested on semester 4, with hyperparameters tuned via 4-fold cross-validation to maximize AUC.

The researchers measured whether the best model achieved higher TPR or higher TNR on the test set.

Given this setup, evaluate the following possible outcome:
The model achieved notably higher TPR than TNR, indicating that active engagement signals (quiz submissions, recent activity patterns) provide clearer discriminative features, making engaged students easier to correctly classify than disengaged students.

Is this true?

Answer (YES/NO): YES